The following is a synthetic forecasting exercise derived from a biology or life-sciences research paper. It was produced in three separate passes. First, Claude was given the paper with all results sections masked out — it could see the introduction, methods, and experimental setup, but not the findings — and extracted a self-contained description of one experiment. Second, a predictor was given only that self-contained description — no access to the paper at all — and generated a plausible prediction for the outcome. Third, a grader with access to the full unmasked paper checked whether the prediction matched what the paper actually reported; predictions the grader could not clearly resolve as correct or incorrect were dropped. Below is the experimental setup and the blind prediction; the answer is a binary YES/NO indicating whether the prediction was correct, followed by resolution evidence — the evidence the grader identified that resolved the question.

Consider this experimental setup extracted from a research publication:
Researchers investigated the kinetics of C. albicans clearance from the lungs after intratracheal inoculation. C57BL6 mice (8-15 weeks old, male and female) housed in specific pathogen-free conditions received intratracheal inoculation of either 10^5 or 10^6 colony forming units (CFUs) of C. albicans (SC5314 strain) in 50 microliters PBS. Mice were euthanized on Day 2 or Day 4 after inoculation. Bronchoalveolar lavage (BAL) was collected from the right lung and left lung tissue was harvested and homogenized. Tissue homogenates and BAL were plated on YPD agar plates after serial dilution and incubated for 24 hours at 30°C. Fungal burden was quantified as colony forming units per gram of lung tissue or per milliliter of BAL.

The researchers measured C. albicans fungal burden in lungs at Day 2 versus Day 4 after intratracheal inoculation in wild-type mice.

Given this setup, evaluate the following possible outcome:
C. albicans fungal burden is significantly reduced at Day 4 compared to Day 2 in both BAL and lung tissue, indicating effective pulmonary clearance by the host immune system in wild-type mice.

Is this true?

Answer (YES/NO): YES